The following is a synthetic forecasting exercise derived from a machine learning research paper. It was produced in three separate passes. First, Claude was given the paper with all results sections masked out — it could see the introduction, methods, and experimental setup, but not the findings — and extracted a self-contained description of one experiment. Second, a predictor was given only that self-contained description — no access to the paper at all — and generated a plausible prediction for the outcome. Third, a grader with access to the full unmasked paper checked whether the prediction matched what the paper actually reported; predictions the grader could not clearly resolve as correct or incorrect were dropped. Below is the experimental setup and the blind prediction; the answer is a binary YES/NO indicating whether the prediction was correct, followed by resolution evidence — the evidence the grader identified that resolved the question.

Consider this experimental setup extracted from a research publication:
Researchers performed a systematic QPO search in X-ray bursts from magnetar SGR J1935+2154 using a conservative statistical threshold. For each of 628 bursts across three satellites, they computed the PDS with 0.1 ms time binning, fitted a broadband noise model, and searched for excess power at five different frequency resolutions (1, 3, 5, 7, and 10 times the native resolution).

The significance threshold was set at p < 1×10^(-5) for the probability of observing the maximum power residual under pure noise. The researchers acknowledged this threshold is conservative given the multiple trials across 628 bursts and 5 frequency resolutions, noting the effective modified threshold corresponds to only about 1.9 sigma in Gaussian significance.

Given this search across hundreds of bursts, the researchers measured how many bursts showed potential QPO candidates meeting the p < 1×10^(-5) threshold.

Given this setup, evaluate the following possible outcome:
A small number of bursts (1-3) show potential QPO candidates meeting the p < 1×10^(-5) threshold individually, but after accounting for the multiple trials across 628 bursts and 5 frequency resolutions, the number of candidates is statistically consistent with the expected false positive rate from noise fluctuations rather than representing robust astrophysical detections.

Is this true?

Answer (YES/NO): NO